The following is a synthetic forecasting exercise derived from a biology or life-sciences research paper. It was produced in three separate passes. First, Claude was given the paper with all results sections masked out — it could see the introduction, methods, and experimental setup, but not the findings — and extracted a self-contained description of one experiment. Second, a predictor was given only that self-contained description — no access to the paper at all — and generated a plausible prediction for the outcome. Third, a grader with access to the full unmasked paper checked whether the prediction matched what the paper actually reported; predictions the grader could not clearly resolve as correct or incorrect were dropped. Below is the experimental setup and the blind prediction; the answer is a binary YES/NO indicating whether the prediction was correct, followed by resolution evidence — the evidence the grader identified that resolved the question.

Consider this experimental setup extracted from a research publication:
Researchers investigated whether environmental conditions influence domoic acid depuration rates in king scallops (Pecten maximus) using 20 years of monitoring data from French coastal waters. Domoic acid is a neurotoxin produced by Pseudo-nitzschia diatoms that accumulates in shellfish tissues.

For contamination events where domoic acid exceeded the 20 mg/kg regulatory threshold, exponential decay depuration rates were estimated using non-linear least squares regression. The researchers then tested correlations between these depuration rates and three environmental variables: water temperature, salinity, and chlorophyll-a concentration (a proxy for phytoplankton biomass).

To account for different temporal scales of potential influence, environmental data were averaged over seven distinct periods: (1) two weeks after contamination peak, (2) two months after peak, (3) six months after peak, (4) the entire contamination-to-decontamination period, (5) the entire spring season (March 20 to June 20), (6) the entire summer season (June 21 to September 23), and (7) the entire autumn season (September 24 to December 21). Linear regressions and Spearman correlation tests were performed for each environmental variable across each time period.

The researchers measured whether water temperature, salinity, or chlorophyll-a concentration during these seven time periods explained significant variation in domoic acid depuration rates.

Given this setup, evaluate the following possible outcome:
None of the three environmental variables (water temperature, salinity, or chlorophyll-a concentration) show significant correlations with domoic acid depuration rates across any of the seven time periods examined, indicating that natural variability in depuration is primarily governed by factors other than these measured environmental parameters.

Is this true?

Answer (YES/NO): NO